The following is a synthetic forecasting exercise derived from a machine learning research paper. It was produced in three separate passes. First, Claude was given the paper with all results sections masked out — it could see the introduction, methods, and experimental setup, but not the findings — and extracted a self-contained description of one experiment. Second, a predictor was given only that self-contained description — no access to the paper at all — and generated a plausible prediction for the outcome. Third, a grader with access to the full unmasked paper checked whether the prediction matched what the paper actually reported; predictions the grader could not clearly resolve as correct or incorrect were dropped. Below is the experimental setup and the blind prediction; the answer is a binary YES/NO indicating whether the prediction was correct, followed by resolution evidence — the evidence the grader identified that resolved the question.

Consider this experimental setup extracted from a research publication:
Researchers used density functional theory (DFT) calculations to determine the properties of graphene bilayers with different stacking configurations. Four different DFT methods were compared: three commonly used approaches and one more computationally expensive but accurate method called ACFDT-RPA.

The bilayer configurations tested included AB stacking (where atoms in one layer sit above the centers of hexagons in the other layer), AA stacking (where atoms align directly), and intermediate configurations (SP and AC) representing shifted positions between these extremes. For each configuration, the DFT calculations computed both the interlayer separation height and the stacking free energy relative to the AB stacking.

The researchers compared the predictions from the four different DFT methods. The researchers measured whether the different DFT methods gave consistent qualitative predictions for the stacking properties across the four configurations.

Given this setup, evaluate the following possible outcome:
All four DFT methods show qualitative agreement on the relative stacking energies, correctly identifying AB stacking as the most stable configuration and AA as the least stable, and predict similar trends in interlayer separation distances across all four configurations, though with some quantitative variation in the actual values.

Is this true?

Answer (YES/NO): NO